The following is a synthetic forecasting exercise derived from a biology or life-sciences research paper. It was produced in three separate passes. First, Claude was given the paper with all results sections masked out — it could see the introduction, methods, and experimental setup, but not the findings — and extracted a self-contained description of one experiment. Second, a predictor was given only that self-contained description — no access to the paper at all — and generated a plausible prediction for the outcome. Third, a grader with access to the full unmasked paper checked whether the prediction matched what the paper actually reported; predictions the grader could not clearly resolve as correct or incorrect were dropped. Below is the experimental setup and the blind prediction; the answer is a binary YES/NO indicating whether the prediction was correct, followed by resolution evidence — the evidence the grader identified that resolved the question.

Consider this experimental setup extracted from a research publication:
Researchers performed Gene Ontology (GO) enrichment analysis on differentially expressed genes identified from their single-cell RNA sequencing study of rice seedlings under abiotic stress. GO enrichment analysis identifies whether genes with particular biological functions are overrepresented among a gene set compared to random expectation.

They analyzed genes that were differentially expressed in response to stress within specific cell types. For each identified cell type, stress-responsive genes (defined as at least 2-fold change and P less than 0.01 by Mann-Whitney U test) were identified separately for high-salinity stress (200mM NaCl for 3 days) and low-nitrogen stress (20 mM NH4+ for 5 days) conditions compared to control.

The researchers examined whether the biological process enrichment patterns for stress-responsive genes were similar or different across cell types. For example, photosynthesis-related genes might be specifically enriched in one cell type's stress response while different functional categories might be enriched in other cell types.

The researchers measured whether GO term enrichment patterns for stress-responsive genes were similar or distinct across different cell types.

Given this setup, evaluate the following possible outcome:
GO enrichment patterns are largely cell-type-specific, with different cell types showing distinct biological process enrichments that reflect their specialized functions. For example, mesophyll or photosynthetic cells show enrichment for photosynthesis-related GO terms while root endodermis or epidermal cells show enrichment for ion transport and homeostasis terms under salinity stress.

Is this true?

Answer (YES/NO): YES